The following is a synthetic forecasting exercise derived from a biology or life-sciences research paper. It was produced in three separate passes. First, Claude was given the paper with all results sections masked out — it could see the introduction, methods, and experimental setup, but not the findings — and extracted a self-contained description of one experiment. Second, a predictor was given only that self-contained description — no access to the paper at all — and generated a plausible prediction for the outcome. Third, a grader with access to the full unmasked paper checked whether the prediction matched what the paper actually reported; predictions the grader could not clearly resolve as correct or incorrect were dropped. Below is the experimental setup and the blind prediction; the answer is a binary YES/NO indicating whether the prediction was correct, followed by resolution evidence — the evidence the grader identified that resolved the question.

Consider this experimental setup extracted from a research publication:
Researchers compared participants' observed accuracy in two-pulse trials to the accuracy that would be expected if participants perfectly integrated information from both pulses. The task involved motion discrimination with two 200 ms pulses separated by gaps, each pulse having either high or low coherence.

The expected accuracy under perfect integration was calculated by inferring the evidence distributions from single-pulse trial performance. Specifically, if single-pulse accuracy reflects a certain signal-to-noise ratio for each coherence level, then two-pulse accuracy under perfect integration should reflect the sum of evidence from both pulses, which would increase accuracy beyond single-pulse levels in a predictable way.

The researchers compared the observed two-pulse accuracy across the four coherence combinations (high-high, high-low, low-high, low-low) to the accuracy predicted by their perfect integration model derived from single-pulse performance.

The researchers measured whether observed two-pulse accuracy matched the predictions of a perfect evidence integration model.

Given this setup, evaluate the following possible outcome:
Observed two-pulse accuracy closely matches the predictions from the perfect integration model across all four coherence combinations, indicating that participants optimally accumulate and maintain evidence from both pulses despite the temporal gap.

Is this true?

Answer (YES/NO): NO